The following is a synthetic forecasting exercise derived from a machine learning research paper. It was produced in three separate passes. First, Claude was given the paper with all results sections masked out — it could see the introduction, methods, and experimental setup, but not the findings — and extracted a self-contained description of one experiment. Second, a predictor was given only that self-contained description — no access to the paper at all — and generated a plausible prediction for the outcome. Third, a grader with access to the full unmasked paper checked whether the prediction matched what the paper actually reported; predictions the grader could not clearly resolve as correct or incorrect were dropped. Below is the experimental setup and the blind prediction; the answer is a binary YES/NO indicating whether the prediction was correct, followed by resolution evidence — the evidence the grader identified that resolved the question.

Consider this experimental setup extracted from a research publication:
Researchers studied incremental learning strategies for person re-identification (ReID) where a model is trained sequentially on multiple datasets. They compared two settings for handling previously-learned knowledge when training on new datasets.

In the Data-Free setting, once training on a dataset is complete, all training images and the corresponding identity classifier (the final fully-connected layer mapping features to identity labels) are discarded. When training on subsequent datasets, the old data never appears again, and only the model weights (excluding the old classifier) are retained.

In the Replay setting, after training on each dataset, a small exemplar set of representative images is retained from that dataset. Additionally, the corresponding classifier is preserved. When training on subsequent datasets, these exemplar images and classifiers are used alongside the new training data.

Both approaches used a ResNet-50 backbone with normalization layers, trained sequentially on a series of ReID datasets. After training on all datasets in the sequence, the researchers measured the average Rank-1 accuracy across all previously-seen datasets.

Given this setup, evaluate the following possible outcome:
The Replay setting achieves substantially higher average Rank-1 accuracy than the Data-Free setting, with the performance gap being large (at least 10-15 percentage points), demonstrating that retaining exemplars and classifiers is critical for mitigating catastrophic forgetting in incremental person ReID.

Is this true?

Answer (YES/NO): NO